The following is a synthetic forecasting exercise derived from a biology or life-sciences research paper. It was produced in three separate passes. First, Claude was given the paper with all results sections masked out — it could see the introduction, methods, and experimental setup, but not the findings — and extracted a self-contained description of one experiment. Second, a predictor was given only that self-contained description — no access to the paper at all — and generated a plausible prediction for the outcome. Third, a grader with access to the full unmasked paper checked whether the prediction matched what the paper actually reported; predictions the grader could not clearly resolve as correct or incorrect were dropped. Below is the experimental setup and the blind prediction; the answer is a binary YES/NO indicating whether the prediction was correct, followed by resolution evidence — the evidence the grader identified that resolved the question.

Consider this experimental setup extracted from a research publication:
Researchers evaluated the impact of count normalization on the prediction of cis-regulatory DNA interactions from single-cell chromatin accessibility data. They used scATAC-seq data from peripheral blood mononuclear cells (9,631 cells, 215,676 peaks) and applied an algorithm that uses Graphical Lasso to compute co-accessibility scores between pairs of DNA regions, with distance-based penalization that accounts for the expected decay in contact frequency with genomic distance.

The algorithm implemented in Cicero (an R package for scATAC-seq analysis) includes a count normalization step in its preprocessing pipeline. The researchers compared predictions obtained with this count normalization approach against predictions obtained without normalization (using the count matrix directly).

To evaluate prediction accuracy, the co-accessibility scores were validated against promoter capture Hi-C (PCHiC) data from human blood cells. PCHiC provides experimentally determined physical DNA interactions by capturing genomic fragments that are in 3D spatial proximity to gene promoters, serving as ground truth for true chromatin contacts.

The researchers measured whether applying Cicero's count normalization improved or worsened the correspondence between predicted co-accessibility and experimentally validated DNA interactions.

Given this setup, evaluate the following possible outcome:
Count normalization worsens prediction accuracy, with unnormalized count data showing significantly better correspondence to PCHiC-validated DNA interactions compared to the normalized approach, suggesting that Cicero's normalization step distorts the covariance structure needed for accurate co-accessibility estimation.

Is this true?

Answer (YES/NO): YES